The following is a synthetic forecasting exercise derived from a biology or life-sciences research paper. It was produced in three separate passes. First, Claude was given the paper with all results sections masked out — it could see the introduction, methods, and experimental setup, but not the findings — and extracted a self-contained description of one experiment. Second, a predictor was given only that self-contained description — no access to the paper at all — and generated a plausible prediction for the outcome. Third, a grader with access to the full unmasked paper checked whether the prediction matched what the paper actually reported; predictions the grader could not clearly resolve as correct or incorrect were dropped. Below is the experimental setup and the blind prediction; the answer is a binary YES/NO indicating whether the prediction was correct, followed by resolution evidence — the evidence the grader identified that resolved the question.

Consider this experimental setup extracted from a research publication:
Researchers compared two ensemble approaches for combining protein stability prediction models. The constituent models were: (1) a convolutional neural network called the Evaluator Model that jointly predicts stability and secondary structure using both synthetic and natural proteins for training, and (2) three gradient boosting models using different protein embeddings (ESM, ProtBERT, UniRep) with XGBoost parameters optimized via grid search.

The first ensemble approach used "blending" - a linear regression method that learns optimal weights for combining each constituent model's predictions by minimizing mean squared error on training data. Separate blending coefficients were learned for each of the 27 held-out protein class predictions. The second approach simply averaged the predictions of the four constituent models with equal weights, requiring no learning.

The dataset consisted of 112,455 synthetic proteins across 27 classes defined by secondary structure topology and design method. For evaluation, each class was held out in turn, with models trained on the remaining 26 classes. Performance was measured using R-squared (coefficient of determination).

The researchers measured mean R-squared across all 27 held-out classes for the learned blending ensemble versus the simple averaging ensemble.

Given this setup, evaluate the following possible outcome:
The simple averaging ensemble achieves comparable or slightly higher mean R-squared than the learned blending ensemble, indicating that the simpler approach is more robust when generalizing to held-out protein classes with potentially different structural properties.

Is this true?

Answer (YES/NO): YES